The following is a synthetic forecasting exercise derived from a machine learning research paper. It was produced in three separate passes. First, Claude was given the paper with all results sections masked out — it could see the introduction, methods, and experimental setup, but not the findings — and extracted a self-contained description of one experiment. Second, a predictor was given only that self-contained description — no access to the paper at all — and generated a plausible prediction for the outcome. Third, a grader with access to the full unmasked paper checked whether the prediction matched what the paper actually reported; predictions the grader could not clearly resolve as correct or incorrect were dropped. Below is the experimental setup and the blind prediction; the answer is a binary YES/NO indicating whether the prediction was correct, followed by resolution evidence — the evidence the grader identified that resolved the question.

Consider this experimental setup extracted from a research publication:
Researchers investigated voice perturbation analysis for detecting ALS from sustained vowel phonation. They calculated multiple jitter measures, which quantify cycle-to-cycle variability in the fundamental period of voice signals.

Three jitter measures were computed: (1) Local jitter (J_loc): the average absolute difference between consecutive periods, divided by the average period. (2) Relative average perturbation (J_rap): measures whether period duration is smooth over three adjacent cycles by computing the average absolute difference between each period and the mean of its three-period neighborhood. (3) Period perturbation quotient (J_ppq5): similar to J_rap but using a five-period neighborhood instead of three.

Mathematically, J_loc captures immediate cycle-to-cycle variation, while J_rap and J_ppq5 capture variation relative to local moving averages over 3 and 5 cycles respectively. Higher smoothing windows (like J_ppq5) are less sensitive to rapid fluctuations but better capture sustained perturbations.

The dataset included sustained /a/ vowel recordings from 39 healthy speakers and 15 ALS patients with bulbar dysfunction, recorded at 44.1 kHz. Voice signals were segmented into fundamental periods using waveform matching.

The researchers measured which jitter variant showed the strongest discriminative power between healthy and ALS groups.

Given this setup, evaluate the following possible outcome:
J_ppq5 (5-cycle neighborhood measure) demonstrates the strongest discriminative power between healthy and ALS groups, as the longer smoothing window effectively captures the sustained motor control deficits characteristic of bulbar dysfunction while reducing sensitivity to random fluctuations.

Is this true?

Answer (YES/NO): NO